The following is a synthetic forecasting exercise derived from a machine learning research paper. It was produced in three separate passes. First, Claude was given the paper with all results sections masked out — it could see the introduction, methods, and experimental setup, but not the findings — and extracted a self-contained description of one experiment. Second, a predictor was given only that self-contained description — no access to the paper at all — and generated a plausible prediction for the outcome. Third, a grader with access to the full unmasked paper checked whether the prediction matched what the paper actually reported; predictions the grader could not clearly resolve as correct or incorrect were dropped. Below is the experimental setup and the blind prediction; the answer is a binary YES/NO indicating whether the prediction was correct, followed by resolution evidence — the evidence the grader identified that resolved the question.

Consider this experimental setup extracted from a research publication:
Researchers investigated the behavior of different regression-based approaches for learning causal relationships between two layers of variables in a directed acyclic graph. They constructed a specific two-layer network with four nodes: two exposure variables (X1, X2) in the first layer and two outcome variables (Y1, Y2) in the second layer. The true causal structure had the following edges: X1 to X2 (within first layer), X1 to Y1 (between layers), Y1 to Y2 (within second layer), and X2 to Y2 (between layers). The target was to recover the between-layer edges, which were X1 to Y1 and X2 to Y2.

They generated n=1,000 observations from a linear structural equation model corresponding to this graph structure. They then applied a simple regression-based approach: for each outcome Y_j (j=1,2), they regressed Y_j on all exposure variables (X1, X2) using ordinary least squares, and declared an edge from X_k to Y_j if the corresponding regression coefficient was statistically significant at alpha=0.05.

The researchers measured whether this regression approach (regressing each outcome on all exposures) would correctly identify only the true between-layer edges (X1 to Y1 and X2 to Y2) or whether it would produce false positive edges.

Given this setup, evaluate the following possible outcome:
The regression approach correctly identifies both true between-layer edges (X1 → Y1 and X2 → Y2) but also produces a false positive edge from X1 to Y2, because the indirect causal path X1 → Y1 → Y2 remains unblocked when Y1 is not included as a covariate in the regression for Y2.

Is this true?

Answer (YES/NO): YES